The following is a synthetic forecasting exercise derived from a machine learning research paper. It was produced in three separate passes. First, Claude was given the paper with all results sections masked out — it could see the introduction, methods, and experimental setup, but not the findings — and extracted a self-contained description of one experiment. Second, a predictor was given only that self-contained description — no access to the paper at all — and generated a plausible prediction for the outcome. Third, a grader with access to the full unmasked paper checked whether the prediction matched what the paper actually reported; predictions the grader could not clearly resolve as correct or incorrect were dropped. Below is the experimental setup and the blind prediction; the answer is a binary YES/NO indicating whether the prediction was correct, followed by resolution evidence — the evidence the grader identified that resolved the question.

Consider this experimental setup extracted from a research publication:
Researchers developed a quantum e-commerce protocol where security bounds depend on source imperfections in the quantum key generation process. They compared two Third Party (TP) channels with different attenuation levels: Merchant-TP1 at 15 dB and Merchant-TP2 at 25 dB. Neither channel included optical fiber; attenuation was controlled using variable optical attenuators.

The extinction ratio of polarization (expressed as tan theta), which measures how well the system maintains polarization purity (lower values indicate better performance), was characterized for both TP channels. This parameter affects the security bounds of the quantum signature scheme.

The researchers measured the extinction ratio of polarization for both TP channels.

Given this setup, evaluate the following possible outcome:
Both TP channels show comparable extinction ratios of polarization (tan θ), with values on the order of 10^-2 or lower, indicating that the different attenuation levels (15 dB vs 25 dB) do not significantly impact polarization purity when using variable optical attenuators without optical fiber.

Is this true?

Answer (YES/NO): YES